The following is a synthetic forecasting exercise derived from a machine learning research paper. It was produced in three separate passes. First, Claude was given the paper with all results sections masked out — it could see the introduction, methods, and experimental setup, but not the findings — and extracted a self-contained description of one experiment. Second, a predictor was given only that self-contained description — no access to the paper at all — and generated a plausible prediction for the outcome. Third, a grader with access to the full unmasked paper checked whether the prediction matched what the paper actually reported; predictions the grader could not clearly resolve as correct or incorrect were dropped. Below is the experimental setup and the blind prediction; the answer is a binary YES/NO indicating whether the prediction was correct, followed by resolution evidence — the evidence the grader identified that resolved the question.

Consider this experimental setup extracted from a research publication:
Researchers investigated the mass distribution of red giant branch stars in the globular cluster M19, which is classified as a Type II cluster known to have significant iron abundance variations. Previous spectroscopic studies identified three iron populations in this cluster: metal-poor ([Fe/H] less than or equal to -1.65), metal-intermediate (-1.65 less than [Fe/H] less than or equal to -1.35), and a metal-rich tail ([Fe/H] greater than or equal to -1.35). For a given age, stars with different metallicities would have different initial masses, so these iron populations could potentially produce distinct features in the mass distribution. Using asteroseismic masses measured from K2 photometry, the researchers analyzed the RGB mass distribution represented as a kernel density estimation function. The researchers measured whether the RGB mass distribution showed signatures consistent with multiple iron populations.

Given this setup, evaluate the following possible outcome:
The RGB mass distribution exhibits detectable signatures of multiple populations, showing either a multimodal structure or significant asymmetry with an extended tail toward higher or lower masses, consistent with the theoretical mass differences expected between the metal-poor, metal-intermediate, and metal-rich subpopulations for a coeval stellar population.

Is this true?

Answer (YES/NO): NO